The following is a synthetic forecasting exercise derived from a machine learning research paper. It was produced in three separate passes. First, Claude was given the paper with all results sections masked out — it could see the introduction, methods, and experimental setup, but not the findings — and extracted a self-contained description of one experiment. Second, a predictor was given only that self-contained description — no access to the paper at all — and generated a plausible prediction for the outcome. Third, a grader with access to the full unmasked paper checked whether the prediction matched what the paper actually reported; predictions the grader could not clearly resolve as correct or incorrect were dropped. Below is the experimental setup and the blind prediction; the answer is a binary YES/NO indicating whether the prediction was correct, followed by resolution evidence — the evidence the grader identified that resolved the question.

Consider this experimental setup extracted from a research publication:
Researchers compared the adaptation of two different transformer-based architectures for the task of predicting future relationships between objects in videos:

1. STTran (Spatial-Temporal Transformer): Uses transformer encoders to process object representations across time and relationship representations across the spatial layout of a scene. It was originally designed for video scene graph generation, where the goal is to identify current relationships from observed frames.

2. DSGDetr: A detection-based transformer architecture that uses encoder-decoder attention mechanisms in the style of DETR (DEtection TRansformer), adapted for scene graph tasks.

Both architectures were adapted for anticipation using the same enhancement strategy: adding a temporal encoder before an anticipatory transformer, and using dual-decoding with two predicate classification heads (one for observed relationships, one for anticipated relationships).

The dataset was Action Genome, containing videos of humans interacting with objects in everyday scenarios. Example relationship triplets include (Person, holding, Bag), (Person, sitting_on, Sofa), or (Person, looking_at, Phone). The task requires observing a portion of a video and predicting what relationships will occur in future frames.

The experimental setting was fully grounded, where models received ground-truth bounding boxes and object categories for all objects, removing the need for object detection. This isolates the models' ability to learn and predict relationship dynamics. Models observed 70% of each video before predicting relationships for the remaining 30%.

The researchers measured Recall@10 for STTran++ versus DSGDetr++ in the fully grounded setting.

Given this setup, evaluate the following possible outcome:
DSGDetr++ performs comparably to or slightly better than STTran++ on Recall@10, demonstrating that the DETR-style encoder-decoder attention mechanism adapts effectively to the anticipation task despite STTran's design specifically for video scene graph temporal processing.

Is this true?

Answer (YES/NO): NO